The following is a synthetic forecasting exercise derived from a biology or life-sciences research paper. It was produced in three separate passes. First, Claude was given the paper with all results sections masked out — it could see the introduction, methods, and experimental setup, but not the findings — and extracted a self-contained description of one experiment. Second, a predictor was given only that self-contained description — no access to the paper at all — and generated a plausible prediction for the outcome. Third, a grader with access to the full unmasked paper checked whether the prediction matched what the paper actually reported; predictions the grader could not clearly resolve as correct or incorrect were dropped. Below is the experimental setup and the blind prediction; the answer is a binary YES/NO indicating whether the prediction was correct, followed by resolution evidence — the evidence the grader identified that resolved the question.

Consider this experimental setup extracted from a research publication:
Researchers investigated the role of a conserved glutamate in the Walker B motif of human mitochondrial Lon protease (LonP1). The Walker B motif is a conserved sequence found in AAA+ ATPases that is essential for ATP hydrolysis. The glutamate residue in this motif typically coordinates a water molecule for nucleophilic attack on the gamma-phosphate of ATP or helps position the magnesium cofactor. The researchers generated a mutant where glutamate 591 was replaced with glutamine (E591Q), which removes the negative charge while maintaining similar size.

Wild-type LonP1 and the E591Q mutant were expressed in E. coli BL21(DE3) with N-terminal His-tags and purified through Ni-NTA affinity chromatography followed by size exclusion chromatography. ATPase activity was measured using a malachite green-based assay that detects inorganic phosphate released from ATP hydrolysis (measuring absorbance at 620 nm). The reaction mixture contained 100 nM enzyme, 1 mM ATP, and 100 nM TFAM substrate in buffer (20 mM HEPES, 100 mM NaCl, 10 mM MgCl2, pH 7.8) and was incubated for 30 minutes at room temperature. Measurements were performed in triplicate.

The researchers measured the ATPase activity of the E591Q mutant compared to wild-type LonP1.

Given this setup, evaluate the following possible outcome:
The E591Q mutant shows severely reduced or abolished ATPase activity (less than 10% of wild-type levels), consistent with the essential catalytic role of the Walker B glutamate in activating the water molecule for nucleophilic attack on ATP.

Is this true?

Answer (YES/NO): YES